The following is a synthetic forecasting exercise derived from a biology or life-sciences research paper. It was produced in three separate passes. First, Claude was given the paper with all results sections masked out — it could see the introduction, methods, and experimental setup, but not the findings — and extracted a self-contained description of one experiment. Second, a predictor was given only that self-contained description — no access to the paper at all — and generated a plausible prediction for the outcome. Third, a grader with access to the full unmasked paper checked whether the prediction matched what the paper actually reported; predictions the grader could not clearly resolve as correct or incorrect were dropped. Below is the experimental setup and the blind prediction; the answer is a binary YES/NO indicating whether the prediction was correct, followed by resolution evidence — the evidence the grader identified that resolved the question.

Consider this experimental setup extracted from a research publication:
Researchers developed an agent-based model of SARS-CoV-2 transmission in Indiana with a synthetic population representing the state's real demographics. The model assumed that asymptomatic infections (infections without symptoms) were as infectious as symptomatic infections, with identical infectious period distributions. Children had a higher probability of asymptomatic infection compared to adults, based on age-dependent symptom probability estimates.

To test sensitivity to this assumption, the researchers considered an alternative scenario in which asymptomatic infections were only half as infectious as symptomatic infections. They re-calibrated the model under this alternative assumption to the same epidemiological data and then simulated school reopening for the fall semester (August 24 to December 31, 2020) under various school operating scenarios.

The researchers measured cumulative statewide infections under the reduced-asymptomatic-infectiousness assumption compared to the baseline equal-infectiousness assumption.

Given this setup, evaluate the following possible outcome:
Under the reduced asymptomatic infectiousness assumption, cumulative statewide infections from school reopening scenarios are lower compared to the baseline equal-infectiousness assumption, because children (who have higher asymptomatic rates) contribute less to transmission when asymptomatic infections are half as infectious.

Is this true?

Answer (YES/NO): NO